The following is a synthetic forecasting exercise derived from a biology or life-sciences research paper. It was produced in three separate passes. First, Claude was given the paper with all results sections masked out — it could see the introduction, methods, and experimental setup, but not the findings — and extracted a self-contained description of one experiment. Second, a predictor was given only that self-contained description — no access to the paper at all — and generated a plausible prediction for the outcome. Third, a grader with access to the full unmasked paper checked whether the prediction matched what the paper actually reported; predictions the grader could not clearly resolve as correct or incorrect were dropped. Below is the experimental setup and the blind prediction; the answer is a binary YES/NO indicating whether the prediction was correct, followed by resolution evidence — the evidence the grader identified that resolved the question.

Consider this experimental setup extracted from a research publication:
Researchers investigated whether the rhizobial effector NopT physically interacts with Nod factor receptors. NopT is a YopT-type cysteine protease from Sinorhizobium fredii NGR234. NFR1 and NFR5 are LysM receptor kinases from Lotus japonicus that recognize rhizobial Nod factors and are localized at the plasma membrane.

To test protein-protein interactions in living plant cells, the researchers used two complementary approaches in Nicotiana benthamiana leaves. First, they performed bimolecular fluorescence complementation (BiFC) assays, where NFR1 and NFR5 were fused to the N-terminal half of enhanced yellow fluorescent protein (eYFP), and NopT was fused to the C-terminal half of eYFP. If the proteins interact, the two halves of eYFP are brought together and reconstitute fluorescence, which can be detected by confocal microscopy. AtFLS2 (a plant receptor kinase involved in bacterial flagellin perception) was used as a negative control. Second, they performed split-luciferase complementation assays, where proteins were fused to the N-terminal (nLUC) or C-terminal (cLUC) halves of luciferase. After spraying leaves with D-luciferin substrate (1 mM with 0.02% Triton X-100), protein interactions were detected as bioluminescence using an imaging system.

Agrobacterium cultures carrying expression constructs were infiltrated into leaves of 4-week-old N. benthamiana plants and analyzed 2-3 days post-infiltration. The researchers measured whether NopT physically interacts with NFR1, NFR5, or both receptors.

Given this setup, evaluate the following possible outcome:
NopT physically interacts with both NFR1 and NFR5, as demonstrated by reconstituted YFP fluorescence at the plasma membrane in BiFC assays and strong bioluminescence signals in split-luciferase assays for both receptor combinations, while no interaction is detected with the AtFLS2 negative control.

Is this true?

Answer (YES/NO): YES